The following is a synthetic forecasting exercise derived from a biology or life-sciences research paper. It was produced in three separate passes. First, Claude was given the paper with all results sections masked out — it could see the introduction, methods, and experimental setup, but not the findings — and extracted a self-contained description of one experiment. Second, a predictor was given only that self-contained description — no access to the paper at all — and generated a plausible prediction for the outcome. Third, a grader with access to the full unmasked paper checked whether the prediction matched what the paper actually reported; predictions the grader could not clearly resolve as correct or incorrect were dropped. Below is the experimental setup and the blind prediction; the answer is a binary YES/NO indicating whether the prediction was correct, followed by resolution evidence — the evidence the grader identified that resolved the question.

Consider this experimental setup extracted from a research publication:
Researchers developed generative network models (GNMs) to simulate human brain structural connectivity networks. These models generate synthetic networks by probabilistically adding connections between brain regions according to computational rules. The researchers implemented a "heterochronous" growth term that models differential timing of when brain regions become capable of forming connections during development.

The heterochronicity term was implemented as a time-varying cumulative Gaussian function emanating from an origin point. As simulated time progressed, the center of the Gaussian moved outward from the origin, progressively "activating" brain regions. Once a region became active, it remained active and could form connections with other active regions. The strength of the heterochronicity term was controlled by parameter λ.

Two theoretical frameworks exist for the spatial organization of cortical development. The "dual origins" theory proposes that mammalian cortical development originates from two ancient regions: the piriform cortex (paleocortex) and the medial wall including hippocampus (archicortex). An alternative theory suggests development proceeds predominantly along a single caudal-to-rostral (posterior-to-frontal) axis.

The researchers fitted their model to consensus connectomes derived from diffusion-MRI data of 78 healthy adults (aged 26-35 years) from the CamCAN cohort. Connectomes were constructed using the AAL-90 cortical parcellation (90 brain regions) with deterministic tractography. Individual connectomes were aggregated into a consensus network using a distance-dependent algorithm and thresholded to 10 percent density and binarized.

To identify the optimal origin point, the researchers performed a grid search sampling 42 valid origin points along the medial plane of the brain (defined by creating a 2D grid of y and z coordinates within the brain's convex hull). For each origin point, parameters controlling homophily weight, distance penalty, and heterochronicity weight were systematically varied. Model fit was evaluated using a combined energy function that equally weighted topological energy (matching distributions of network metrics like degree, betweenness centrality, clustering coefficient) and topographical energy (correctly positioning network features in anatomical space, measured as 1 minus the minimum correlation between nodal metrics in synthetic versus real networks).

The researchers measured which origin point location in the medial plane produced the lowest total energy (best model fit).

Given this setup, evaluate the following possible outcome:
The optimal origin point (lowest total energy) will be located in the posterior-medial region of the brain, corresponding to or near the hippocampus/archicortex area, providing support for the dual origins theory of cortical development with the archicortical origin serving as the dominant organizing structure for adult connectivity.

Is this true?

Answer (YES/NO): NO